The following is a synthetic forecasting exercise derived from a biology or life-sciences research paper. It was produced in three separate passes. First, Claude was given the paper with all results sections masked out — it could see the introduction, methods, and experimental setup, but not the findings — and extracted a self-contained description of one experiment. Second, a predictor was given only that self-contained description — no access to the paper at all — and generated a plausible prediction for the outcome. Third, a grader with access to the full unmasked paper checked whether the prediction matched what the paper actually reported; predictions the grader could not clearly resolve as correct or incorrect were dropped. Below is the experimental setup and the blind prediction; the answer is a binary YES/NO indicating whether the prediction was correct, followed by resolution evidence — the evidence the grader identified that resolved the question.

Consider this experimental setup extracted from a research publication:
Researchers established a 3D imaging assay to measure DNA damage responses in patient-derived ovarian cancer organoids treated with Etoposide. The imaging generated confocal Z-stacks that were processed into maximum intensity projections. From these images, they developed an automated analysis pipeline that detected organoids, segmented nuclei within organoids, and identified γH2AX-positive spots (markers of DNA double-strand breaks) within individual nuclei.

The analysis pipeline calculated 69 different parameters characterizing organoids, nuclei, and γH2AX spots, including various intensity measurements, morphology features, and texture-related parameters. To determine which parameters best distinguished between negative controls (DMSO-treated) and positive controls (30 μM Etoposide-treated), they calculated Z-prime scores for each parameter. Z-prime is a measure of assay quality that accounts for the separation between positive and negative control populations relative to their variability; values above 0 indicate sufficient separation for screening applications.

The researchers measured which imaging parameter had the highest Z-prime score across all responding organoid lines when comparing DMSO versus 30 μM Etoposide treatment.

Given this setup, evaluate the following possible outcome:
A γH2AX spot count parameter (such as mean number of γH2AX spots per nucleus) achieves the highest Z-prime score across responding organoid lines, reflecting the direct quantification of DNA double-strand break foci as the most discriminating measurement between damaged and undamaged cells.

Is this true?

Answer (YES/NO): NO